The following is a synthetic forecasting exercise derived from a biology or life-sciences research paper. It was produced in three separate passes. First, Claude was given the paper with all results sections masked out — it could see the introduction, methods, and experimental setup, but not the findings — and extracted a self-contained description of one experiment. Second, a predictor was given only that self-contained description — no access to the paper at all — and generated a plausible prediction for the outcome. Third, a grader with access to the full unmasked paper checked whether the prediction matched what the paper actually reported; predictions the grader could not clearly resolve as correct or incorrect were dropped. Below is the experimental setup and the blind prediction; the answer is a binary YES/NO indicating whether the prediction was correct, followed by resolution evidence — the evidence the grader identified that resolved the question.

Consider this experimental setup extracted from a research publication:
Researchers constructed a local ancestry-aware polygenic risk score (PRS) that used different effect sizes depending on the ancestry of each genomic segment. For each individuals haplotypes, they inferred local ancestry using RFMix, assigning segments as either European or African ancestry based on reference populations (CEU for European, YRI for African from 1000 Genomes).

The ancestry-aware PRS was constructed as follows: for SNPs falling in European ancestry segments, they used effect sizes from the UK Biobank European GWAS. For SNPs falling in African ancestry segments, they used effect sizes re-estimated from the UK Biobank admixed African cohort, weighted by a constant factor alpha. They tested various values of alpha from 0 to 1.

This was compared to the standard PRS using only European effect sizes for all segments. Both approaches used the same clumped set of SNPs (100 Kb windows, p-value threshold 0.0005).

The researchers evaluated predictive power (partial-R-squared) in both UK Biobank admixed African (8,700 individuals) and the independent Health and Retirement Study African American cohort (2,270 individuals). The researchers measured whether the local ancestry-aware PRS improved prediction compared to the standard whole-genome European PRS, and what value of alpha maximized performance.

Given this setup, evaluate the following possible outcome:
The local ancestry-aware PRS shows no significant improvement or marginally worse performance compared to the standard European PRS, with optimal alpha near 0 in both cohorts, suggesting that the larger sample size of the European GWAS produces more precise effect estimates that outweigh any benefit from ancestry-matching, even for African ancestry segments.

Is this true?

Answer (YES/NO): NO